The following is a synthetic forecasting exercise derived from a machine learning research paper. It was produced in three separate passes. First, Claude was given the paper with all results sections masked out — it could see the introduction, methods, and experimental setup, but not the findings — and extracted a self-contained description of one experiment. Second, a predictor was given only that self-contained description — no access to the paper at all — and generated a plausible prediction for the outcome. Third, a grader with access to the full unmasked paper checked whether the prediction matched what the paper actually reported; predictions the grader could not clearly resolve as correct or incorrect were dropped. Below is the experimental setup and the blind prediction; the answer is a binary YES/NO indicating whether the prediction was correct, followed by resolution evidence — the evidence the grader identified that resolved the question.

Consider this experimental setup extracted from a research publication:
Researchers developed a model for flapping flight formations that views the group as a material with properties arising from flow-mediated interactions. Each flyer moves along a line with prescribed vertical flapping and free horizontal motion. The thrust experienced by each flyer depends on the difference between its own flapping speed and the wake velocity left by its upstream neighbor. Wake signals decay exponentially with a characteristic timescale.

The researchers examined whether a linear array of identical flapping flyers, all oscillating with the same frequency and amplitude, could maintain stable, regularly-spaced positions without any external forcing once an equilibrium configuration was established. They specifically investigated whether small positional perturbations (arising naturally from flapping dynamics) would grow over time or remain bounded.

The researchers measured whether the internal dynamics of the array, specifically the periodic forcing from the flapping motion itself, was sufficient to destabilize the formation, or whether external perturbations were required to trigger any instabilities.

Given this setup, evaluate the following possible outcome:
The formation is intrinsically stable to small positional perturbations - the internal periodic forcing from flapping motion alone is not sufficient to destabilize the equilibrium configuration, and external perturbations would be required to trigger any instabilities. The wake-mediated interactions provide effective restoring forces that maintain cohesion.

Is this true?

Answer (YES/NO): NO